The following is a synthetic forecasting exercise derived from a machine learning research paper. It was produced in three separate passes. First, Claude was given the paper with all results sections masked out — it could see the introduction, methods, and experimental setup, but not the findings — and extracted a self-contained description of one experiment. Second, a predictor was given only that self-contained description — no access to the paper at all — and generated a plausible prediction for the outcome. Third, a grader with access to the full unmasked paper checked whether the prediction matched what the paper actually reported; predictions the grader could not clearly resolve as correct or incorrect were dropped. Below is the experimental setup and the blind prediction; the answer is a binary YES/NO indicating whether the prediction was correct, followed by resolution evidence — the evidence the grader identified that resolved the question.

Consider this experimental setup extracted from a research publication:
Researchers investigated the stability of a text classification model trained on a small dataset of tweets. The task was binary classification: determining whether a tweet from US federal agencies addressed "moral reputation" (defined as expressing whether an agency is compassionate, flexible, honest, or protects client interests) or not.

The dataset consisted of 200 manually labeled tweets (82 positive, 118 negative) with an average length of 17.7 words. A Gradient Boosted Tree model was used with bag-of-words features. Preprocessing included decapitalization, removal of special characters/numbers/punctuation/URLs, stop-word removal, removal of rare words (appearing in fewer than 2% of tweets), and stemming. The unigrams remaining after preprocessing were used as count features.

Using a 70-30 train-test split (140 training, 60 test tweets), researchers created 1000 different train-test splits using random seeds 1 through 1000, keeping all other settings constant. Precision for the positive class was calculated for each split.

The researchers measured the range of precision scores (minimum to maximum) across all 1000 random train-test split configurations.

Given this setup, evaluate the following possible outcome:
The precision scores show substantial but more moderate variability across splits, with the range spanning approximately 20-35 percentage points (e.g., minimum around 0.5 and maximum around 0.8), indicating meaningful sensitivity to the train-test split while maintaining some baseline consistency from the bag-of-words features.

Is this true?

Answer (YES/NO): NO